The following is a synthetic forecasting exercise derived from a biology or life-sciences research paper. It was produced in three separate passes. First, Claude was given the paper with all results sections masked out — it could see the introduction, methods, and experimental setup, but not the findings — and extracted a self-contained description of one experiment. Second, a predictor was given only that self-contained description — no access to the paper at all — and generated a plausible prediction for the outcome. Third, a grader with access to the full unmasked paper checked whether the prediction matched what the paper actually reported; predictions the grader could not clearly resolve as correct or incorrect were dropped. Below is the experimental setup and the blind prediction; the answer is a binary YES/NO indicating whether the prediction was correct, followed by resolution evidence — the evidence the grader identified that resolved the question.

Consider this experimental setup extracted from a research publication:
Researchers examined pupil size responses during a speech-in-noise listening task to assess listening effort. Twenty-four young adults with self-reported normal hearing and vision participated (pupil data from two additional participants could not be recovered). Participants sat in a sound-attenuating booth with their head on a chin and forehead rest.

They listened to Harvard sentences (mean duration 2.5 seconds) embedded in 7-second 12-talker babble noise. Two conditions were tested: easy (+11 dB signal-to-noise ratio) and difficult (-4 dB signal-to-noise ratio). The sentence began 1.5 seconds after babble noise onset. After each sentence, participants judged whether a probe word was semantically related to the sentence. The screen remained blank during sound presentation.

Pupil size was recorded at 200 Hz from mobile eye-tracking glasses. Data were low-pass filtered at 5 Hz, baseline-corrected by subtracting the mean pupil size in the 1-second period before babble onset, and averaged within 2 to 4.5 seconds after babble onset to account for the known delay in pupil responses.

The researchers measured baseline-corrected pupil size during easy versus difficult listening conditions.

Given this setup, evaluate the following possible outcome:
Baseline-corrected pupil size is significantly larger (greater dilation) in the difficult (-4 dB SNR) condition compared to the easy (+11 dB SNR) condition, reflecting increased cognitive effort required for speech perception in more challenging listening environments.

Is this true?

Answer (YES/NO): YES